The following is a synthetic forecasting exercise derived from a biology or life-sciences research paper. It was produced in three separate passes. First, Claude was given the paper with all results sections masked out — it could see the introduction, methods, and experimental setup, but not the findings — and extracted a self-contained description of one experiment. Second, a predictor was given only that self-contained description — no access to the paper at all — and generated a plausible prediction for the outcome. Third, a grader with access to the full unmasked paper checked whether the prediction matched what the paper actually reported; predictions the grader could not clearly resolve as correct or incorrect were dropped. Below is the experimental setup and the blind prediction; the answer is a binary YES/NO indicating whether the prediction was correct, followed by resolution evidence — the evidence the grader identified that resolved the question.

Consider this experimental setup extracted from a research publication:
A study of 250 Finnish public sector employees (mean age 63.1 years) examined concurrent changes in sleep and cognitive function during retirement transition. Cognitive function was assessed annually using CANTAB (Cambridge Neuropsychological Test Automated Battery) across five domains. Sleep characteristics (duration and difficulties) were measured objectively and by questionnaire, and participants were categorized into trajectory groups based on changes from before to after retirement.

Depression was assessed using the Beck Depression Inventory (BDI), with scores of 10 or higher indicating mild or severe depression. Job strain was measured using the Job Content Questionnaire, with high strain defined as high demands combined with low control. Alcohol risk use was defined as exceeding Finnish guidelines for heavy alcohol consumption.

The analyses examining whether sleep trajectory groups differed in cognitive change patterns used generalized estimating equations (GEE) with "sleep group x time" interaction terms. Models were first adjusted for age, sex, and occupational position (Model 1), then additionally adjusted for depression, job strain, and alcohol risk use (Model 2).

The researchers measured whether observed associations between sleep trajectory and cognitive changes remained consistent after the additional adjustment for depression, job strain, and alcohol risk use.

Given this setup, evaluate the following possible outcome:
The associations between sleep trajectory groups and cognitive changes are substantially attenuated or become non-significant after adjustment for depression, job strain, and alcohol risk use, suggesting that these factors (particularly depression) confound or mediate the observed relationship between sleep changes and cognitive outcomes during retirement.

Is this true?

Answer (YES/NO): NO